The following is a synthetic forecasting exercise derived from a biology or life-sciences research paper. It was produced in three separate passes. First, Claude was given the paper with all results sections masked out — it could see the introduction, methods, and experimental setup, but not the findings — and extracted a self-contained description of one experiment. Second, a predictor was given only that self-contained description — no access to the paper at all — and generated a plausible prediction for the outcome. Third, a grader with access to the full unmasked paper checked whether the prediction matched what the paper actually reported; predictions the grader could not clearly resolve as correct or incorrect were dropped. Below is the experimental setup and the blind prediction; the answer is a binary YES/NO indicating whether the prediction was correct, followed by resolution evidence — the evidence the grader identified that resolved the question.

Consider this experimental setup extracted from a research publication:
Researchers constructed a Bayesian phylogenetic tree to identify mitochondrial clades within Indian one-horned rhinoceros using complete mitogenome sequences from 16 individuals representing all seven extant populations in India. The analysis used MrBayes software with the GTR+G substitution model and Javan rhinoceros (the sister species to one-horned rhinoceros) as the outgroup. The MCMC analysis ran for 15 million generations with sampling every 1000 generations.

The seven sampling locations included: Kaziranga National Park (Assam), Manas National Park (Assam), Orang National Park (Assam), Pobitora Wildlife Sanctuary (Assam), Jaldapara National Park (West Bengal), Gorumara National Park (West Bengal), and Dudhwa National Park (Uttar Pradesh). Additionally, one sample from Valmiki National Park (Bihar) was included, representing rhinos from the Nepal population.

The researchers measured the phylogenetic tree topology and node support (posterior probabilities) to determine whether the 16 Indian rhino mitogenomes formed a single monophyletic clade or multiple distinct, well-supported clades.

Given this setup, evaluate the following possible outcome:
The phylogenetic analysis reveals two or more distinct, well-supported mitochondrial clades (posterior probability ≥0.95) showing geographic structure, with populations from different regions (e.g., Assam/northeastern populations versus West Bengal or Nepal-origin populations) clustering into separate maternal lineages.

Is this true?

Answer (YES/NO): YES